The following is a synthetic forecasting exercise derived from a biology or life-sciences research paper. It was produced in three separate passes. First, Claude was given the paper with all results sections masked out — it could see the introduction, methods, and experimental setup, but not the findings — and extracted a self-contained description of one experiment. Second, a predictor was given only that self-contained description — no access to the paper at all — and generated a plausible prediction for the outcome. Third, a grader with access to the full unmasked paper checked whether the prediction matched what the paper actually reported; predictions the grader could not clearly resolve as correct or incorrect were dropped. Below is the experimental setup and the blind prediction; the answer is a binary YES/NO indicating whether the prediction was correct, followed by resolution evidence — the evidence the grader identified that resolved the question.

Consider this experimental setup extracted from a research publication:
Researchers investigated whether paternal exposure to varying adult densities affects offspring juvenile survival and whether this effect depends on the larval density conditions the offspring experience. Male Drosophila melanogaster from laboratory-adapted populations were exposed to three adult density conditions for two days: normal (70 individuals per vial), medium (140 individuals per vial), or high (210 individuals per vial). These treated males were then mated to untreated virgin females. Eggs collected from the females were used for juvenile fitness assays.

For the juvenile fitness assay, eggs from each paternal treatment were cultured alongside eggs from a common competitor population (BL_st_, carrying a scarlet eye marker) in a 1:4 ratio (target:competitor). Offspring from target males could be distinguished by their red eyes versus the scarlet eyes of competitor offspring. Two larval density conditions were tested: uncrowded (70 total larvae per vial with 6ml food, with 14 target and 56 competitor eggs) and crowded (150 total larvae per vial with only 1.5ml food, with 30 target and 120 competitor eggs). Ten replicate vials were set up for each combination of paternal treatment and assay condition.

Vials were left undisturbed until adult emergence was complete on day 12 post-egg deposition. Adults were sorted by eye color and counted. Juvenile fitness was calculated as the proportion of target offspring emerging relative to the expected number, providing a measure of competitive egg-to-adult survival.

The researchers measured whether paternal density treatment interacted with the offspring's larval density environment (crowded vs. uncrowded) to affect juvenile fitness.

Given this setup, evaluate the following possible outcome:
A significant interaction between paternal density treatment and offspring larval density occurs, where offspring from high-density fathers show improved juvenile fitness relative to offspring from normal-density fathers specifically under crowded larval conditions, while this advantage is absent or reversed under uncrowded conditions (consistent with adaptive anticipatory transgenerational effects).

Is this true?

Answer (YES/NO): NO